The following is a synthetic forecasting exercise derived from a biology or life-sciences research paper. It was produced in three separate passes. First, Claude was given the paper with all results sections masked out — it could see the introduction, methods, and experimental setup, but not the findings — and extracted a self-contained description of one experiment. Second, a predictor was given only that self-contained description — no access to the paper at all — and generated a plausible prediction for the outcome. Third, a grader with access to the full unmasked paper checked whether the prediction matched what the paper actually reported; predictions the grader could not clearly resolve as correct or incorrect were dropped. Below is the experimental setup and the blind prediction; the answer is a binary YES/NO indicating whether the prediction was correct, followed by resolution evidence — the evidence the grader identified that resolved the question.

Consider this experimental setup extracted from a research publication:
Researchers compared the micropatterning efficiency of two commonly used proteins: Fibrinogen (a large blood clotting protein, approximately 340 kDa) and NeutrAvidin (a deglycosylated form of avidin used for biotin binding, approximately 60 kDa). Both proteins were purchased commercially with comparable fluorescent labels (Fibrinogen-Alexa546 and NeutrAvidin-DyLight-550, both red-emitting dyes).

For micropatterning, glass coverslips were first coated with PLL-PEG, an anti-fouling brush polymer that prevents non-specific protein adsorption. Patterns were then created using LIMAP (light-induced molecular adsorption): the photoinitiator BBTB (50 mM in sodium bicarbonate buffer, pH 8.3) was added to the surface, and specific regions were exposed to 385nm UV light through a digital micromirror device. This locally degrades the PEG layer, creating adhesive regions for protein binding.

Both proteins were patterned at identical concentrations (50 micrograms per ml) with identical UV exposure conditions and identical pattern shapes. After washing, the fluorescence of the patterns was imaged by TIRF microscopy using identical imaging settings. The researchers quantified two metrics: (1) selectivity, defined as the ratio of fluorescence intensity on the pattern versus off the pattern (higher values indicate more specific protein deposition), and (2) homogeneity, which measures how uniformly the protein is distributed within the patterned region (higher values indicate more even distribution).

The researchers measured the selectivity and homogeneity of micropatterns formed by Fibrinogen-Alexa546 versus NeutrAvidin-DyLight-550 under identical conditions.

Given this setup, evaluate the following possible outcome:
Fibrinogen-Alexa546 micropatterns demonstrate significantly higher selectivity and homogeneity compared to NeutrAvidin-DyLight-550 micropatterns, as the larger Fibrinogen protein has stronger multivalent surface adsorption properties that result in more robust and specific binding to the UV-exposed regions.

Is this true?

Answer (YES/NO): YES